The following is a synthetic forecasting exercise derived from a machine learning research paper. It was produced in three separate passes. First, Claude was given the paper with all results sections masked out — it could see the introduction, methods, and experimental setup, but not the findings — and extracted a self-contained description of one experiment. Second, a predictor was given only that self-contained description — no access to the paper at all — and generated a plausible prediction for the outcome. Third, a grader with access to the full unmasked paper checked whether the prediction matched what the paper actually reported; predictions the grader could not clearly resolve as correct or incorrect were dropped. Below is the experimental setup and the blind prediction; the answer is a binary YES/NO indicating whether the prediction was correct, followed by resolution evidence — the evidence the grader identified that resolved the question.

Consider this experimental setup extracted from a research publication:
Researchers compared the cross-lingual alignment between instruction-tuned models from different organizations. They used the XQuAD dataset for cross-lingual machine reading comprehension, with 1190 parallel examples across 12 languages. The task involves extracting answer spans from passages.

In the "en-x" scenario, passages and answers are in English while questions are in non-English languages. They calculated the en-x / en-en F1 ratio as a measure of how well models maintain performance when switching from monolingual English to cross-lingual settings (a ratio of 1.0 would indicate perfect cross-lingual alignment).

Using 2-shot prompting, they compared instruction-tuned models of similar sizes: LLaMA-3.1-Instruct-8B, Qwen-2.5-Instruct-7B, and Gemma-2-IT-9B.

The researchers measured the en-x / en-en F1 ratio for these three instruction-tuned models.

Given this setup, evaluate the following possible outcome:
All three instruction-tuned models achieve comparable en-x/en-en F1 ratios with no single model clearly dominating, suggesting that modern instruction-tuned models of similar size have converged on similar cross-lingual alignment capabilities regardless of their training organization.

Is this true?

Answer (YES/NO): YES